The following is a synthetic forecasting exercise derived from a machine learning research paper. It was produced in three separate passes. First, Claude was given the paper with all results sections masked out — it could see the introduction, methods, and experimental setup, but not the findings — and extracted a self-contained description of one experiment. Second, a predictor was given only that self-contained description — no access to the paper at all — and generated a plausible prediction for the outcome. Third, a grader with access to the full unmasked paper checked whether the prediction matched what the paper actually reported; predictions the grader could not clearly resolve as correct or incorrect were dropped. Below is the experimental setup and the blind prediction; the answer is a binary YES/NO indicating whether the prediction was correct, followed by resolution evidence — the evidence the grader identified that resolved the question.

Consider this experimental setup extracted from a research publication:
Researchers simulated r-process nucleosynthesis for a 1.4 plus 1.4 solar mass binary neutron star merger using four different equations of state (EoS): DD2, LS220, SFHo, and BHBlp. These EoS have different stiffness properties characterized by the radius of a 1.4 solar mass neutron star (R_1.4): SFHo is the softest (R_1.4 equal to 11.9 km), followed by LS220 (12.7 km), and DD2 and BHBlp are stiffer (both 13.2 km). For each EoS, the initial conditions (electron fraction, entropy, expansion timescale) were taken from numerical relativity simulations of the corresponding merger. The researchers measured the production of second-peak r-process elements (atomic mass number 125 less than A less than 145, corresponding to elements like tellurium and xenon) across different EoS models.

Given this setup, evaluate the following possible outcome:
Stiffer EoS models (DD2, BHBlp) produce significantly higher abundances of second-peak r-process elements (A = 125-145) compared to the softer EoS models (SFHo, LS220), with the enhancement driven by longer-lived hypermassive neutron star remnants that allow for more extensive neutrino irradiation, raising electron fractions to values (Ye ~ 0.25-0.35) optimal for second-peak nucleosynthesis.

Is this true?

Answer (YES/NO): NO